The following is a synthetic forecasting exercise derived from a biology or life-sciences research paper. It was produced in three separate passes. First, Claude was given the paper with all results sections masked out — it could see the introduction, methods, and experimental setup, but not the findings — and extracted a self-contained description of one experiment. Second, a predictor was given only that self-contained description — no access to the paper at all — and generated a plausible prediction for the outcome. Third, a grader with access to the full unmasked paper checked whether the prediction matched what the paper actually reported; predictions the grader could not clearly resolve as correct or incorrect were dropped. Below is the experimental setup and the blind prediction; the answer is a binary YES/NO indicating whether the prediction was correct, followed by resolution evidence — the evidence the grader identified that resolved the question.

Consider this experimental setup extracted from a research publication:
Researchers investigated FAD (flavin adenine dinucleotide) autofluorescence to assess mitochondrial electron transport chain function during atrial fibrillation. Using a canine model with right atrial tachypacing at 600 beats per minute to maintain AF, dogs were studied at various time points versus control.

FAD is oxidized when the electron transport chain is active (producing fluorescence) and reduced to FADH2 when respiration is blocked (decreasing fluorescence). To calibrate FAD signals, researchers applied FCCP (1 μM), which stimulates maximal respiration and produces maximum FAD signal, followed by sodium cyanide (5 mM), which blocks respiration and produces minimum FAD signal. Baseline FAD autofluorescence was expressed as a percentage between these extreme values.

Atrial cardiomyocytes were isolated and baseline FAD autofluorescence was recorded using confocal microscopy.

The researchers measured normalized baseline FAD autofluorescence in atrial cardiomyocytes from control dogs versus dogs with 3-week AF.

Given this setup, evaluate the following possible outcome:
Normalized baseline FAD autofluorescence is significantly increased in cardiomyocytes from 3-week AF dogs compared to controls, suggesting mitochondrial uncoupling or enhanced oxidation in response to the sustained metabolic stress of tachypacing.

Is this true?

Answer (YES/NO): YES